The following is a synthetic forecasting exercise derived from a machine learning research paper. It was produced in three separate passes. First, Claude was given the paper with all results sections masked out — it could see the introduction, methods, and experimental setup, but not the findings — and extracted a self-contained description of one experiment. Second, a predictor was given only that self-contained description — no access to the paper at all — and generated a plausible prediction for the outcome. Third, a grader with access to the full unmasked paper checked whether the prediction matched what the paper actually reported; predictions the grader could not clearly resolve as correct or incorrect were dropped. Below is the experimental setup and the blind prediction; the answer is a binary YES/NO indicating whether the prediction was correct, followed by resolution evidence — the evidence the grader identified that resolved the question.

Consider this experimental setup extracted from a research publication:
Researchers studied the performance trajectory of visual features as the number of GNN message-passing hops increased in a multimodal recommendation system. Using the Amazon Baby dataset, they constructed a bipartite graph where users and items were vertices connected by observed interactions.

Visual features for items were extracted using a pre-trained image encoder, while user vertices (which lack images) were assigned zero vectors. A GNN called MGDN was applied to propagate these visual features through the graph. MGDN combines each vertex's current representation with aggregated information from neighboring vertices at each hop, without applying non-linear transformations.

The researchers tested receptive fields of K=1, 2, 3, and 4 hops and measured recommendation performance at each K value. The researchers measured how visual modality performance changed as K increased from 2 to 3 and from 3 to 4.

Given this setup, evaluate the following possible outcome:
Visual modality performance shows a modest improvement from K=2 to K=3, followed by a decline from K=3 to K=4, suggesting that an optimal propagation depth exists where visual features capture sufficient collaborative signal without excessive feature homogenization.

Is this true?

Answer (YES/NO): NO